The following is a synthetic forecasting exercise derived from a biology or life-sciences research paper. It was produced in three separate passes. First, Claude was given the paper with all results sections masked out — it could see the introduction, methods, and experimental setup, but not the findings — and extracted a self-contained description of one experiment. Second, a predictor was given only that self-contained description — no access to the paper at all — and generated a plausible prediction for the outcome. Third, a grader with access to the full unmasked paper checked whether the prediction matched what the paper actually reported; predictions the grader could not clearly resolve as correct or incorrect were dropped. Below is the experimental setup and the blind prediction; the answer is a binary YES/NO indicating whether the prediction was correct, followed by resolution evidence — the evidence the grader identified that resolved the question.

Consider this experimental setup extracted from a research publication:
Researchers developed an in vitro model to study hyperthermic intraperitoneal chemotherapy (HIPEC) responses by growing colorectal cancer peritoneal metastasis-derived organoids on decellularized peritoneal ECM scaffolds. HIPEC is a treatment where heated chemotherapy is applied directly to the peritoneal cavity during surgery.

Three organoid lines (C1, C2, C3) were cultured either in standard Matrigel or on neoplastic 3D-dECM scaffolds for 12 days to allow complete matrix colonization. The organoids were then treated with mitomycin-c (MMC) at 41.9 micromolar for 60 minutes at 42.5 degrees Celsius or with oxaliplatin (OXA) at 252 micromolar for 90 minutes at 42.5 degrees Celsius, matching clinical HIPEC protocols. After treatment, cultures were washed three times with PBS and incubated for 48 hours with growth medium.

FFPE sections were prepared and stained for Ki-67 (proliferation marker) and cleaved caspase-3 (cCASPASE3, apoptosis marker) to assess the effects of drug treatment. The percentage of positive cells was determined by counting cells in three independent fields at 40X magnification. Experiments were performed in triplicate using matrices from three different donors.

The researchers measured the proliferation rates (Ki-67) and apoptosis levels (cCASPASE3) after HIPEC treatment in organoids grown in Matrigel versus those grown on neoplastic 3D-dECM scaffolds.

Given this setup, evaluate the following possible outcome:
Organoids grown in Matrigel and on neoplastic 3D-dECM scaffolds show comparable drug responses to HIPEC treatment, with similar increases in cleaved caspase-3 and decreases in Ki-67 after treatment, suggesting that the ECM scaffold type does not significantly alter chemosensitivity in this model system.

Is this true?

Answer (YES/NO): NO